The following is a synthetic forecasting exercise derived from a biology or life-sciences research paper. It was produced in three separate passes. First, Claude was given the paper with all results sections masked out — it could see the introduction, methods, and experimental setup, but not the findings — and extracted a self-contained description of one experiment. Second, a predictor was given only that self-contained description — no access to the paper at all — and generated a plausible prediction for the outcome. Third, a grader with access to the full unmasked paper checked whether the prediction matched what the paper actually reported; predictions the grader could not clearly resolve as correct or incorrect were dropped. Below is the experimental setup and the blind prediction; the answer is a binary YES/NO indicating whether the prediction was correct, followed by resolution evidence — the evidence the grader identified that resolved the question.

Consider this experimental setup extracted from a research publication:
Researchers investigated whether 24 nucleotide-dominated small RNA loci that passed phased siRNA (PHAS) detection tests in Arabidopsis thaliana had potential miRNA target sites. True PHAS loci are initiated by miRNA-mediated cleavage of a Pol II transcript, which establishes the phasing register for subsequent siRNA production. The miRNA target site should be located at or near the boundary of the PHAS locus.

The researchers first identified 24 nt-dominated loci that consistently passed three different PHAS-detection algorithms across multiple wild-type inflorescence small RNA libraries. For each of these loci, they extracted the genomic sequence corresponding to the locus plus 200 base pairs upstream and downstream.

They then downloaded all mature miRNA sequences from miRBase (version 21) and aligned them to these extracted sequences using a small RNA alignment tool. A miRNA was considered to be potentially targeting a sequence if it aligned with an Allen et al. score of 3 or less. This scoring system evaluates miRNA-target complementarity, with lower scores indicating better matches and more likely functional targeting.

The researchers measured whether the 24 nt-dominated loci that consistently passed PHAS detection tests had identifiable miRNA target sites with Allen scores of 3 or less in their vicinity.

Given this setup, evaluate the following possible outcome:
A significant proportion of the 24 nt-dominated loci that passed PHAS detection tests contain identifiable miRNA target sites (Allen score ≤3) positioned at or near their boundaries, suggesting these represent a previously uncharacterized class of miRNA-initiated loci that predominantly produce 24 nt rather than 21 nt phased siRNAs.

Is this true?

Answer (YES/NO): NO